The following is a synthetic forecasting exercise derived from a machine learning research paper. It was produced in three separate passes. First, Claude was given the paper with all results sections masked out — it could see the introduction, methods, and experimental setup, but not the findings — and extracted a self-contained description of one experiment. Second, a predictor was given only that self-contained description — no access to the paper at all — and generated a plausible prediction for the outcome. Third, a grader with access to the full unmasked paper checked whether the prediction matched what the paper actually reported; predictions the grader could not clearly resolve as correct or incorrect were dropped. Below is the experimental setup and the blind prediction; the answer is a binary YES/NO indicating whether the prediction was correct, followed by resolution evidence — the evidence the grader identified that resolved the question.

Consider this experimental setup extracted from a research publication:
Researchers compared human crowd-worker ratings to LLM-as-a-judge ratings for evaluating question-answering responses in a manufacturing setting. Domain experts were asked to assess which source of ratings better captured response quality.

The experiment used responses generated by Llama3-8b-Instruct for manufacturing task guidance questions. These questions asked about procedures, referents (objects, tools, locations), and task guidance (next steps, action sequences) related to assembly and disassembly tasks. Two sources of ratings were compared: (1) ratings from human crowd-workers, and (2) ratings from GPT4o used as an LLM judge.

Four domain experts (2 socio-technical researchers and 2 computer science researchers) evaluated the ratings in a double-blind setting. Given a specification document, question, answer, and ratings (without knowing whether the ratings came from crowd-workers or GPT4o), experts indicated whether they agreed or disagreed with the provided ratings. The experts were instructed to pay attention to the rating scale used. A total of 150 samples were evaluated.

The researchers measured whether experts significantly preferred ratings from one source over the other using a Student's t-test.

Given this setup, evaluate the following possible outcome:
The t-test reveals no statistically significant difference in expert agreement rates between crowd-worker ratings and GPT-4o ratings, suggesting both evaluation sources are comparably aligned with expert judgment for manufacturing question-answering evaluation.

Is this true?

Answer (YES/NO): NO